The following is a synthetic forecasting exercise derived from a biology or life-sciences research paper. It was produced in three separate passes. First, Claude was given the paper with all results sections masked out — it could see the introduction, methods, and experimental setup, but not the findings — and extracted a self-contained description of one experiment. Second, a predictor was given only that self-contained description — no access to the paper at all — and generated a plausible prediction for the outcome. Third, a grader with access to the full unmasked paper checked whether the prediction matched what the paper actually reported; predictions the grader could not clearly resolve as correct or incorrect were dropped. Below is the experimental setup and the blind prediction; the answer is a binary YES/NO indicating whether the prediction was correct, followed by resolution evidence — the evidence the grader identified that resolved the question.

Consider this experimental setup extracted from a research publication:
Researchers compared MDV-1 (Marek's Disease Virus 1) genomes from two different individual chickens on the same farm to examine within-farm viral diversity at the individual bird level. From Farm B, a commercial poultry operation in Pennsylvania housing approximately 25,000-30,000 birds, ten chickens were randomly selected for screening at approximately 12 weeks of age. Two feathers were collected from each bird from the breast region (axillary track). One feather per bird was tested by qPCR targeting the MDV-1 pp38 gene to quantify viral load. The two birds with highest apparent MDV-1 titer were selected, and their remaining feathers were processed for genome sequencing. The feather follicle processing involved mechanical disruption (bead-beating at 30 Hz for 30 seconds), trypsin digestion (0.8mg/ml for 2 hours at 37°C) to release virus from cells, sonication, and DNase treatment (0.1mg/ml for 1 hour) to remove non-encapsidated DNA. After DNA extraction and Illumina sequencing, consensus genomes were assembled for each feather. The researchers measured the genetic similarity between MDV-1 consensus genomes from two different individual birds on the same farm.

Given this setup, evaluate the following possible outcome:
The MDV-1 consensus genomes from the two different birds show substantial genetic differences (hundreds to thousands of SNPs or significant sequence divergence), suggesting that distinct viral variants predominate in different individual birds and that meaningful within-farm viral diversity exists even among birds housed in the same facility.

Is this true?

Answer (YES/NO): NO